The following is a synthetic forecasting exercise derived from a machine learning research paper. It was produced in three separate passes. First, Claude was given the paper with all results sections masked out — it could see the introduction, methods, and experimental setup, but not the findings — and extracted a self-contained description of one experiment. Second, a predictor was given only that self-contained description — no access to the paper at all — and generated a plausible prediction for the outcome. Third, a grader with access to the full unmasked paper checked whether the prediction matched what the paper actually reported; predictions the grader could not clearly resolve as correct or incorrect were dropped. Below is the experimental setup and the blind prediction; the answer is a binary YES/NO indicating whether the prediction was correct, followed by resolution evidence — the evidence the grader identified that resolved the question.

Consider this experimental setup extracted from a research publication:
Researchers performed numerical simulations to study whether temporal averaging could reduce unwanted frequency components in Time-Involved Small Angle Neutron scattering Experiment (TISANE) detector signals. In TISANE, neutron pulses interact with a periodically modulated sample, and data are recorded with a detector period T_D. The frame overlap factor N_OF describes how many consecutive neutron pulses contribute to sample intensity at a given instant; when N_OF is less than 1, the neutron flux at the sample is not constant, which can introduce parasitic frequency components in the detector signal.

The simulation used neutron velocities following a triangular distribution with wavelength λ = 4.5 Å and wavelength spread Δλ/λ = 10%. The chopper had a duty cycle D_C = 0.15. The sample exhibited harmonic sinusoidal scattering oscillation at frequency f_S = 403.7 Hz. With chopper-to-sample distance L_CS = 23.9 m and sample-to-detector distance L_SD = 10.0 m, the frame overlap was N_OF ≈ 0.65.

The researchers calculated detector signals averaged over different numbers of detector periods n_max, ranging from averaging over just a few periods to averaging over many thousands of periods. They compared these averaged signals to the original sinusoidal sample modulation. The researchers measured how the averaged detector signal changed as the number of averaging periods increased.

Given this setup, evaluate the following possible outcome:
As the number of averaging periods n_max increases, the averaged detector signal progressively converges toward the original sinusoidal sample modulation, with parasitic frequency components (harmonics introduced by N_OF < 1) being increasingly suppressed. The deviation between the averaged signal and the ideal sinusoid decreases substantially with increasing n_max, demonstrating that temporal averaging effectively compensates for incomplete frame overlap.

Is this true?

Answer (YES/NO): YES